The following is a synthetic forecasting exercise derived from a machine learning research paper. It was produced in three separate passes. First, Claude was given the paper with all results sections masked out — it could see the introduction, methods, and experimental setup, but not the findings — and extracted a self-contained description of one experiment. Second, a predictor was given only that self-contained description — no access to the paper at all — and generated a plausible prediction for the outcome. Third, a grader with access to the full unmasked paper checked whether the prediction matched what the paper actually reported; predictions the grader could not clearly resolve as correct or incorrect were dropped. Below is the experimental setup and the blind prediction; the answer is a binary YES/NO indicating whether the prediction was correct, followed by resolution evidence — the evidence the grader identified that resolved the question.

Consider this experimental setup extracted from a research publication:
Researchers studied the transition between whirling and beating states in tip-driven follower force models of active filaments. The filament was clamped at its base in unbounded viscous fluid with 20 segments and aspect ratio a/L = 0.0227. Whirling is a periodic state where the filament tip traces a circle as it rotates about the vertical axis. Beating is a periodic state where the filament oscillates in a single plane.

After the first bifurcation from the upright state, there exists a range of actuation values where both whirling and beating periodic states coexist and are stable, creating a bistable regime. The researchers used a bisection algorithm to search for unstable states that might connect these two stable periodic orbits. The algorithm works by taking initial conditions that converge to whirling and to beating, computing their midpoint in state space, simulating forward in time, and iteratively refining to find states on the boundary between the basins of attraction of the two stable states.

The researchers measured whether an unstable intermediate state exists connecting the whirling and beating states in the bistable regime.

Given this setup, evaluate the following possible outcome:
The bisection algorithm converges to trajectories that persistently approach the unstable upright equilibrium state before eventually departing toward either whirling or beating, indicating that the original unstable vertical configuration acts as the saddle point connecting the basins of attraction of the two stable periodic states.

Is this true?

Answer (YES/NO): NO